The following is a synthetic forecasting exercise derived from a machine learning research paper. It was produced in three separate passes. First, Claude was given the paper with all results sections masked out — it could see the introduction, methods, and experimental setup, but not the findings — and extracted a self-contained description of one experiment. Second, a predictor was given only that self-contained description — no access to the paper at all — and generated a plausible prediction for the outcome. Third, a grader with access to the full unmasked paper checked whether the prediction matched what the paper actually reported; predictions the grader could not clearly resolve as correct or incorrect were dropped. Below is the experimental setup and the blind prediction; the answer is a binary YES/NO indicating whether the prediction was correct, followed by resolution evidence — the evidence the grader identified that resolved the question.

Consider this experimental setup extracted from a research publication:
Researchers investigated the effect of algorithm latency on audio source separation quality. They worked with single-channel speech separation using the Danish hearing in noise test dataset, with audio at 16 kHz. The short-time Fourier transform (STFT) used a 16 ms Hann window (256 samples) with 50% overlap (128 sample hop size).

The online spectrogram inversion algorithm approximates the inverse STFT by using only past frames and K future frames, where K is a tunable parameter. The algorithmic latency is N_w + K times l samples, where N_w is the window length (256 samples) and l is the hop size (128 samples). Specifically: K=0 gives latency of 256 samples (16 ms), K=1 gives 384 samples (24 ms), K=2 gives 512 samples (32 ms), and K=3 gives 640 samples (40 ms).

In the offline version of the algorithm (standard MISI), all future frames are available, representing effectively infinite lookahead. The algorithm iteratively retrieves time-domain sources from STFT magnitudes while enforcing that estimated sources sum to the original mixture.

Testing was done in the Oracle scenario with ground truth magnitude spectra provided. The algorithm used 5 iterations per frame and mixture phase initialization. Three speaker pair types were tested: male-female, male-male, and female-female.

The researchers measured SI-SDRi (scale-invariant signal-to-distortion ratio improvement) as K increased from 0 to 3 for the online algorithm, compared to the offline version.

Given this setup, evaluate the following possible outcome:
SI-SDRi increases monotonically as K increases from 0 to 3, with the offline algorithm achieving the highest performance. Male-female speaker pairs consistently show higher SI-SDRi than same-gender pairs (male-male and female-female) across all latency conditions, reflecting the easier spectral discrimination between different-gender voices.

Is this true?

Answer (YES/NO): NO